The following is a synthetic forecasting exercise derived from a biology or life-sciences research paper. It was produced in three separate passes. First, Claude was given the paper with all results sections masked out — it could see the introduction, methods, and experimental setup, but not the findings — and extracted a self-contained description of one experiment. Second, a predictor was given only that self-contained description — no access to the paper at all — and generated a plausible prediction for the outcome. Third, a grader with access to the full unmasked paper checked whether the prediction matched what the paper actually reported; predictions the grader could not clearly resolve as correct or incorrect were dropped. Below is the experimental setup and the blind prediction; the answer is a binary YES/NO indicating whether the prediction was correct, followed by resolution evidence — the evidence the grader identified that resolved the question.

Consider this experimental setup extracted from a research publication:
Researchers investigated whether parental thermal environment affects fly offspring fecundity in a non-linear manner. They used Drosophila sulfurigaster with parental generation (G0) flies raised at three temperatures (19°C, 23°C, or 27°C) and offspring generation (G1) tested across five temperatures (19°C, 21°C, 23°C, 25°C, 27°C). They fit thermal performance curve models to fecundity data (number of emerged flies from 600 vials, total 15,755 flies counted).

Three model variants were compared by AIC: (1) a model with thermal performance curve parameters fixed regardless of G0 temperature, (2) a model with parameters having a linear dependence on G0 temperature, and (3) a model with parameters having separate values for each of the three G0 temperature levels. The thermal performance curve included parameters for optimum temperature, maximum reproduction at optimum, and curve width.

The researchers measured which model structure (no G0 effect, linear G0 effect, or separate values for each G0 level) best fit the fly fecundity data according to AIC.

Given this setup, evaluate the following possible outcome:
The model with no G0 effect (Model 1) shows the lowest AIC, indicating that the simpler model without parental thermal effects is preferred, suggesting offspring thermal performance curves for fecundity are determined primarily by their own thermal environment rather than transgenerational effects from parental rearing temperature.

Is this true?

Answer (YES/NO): NO